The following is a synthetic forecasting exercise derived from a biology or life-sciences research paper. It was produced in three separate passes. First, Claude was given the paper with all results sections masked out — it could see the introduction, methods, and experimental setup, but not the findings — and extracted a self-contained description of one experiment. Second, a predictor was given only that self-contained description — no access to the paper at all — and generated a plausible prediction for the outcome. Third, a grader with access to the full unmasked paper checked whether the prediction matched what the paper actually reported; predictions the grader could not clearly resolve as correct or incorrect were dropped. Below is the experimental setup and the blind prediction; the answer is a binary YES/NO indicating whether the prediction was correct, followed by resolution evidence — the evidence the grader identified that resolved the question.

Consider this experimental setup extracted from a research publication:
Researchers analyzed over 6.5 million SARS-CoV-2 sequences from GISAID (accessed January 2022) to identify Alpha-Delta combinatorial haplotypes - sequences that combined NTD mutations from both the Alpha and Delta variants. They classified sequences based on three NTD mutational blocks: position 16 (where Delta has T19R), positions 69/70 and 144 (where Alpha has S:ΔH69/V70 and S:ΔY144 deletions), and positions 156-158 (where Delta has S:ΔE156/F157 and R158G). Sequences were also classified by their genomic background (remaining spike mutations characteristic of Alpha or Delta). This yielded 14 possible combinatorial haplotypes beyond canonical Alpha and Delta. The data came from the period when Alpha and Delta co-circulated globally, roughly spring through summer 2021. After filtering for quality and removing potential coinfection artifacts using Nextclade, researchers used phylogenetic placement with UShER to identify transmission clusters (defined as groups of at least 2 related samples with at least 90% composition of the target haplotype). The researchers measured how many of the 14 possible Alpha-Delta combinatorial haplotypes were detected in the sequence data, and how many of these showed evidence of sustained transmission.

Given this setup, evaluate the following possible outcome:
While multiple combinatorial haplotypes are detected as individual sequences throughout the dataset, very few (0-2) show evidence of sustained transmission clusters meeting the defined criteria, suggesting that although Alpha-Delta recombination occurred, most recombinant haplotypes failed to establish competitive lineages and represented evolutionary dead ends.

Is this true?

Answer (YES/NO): NO